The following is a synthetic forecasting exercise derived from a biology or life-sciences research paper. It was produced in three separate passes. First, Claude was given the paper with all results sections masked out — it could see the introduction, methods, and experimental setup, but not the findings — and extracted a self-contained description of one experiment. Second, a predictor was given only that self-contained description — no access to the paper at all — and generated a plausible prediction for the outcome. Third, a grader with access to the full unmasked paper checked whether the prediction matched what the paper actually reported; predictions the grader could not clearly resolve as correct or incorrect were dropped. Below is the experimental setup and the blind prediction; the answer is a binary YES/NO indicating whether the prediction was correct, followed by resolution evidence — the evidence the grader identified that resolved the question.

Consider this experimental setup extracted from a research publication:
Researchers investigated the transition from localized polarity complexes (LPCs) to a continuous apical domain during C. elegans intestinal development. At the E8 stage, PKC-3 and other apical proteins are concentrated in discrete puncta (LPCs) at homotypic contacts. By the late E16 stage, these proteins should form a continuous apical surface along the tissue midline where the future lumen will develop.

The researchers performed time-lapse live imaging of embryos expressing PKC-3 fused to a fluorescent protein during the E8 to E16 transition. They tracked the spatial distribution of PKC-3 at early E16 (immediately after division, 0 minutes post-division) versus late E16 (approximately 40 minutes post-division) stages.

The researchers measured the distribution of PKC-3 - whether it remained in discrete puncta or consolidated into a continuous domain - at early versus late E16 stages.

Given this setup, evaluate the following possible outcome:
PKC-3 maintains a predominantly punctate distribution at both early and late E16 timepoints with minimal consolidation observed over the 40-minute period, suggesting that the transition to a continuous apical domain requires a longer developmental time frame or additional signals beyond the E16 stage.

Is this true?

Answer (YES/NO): NO